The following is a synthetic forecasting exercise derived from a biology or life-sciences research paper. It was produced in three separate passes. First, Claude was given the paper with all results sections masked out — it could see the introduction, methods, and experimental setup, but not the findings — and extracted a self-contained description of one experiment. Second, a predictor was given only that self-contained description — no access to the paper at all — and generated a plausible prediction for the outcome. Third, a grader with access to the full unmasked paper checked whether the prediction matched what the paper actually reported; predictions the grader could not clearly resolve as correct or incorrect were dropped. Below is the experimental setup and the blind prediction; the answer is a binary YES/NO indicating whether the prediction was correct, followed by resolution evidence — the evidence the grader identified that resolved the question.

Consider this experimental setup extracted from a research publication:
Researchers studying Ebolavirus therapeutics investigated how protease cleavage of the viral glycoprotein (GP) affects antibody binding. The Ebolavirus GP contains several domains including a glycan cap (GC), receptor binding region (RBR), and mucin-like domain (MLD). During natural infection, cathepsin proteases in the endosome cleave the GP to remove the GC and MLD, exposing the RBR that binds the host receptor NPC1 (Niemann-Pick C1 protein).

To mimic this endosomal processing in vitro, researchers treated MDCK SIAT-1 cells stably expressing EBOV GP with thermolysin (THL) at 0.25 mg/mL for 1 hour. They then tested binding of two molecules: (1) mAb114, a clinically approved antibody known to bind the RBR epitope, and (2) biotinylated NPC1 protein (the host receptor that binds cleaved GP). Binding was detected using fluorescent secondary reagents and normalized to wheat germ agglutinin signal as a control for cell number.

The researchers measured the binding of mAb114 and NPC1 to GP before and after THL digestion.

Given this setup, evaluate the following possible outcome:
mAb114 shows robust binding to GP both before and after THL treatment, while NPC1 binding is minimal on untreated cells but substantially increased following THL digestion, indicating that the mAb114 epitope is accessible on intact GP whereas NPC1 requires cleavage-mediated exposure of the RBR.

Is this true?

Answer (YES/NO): YES